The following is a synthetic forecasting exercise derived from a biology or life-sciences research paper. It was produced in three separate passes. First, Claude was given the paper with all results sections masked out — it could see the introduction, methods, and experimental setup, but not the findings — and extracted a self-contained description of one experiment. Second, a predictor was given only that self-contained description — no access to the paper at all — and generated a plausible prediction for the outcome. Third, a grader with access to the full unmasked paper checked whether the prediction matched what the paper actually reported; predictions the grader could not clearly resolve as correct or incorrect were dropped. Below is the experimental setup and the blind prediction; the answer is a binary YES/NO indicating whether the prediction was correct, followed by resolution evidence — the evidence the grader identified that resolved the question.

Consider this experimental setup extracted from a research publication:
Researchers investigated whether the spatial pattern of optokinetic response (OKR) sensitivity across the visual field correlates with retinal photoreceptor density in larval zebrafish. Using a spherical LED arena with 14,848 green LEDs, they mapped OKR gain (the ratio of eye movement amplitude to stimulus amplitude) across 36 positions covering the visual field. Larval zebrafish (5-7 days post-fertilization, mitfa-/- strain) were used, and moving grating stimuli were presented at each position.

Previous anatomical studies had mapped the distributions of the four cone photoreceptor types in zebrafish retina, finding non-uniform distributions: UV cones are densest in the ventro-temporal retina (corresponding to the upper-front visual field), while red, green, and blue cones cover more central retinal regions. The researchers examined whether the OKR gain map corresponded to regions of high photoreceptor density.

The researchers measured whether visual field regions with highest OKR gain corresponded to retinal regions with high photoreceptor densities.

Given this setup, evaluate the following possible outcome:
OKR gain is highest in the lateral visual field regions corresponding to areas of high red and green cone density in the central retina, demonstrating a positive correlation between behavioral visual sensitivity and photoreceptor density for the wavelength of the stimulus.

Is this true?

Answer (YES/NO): YES